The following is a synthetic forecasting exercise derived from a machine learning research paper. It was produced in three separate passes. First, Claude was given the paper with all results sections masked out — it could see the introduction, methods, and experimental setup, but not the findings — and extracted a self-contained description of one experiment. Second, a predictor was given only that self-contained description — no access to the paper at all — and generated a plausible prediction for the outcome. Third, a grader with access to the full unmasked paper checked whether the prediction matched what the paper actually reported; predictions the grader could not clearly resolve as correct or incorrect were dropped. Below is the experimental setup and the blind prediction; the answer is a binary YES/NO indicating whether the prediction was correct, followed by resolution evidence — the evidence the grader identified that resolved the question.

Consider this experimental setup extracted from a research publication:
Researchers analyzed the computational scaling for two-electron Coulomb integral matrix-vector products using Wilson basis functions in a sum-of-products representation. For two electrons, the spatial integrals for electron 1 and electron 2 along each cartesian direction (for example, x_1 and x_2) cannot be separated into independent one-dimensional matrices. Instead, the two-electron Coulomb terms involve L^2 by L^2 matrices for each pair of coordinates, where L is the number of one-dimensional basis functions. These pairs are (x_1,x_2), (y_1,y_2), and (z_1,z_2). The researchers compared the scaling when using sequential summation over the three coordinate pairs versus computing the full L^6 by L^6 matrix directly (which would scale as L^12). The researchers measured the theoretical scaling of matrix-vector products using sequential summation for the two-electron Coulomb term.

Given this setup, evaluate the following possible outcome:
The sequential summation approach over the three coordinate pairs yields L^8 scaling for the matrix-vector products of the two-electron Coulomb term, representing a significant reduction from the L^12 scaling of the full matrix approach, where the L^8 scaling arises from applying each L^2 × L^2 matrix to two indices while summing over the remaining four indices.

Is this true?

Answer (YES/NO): YES